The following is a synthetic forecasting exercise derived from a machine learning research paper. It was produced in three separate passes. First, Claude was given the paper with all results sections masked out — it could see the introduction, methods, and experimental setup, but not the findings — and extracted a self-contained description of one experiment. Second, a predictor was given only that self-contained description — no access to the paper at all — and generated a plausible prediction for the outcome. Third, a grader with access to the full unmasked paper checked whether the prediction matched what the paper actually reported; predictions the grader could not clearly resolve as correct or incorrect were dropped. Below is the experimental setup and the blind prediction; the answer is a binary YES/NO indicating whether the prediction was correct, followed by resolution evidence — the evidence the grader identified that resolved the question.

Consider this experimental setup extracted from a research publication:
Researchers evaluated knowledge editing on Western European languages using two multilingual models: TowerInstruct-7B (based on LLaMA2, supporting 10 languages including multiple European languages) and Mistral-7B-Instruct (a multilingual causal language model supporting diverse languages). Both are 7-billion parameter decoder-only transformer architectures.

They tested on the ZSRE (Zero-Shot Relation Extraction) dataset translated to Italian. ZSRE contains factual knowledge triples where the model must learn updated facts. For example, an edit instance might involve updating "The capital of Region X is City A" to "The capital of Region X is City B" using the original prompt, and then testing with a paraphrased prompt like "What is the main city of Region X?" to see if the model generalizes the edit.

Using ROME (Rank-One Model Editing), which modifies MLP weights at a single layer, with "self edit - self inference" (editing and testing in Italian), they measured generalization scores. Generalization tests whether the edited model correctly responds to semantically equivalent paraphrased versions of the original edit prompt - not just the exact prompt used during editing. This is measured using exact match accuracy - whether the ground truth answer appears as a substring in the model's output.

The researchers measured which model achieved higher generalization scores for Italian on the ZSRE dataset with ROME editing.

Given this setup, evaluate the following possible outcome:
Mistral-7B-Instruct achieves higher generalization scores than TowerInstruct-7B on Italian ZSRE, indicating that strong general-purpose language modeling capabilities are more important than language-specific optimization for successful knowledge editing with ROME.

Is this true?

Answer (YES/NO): YES